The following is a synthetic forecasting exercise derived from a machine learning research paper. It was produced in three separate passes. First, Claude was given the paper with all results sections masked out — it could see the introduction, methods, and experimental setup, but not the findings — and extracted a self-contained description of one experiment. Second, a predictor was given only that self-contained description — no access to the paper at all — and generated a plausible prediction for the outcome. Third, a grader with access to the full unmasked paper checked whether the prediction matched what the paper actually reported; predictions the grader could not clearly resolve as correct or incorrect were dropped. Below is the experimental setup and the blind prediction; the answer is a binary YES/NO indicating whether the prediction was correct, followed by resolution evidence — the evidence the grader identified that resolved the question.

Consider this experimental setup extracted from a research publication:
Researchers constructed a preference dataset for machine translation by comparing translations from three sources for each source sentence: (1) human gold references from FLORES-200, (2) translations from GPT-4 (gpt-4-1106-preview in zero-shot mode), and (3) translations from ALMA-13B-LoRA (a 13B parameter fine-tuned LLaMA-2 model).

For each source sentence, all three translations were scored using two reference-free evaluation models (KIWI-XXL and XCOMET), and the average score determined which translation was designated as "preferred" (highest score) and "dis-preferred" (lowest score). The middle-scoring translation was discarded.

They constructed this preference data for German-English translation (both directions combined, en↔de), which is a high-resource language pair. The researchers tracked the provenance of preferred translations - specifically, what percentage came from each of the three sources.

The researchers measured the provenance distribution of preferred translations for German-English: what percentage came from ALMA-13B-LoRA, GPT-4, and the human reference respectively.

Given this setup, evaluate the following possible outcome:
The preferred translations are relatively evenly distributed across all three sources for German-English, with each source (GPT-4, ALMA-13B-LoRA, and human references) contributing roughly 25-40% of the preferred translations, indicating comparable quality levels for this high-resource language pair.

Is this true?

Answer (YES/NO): NO